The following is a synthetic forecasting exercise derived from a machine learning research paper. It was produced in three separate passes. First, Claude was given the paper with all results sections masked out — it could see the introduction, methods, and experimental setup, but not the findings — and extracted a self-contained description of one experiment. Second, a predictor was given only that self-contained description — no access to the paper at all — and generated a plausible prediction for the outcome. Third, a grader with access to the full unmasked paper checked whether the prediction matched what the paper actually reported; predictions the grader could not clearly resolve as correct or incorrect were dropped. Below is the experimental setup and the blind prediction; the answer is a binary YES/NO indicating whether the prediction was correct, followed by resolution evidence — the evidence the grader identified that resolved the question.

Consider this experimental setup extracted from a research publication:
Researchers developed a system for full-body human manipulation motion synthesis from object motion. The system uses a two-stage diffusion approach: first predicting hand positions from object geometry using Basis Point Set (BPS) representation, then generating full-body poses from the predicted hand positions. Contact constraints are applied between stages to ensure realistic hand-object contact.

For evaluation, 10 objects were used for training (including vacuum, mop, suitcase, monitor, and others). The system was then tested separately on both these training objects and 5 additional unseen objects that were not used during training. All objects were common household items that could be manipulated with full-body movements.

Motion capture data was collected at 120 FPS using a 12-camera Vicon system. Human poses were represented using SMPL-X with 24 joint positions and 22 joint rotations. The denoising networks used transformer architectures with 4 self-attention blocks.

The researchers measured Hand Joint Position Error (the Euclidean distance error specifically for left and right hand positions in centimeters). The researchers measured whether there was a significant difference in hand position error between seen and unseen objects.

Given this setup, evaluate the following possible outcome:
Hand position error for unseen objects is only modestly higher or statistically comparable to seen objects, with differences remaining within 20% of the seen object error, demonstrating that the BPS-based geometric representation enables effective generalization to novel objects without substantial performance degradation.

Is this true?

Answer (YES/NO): YES